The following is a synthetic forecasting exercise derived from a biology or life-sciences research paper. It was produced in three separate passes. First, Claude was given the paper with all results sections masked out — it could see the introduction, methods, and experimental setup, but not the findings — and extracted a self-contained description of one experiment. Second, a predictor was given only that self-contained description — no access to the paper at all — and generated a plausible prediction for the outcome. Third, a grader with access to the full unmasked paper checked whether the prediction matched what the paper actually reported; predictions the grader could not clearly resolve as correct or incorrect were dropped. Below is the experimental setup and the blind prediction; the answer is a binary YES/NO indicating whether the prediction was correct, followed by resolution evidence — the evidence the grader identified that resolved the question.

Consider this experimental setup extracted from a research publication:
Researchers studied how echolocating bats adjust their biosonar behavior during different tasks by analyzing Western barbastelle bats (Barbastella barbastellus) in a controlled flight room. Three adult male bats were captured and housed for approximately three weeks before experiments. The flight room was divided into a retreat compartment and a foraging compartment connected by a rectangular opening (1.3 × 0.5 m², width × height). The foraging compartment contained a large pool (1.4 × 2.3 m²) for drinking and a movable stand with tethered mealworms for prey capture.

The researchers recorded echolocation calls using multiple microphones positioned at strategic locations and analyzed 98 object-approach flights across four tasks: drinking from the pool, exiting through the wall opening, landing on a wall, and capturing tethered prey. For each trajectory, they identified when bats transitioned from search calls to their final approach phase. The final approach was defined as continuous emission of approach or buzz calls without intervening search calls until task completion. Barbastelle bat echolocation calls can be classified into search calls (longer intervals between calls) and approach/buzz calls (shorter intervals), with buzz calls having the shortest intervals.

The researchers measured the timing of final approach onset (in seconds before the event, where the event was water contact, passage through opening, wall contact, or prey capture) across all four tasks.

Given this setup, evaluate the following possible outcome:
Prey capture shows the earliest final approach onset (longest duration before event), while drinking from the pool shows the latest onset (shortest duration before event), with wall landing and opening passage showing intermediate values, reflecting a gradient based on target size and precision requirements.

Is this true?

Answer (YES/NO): NO